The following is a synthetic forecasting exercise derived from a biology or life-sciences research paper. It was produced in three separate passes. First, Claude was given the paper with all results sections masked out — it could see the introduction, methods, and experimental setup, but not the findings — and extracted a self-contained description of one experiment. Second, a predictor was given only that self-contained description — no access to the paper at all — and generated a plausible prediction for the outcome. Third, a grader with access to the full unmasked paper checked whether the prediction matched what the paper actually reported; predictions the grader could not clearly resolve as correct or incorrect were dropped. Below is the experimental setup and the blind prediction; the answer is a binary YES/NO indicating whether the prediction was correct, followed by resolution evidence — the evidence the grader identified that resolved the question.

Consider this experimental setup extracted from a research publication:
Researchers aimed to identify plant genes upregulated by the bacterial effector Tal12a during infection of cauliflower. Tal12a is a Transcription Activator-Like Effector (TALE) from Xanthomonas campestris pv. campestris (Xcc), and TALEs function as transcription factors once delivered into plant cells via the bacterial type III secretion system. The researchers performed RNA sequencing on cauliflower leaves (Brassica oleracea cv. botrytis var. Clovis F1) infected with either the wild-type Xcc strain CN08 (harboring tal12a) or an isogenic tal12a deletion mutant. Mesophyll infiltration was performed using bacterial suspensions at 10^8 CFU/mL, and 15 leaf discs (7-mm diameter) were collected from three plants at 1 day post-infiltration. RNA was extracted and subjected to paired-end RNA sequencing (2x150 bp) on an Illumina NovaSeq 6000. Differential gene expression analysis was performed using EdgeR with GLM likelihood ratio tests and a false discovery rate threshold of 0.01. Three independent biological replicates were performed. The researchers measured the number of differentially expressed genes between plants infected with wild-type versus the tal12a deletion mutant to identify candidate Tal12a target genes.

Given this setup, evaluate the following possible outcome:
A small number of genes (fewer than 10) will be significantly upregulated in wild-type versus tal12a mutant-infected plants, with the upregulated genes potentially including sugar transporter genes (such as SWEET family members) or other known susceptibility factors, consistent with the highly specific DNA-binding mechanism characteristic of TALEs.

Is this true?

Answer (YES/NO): NO